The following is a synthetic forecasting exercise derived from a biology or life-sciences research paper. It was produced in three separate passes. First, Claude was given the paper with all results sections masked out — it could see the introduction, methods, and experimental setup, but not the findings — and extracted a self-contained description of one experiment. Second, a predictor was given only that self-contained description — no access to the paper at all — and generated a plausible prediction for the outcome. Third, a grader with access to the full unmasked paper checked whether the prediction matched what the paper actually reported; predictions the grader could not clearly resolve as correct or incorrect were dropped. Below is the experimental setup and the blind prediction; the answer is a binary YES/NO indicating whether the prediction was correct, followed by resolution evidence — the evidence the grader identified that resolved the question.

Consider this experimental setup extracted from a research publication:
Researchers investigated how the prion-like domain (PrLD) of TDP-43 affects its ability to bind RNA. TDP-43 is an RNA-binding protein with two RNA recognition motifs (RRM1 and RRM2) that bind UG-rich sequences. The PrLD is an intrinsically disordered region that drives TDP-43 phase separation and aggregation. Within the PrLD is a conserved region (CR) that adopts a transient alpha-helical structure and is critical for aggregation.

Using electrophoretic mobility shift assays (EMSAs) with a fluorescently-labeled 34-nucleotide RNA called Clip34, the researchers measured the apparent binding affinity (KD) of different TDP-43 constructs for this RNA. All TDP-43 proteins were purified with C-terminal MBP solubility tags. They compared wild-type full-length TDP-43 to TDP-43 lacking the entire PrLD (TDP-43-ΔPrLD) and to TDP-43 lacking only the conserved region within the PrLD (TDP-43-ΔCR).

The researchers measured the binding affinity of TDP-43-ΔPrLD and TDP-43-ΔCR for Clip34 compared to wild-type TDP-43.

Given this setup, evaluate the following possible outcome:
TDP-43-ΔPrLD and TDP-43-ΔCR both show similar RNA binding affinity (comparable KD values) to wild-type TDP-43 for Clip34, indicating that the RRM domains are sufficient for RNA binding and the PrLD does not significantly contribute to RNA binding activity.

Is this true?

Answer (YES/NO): NO